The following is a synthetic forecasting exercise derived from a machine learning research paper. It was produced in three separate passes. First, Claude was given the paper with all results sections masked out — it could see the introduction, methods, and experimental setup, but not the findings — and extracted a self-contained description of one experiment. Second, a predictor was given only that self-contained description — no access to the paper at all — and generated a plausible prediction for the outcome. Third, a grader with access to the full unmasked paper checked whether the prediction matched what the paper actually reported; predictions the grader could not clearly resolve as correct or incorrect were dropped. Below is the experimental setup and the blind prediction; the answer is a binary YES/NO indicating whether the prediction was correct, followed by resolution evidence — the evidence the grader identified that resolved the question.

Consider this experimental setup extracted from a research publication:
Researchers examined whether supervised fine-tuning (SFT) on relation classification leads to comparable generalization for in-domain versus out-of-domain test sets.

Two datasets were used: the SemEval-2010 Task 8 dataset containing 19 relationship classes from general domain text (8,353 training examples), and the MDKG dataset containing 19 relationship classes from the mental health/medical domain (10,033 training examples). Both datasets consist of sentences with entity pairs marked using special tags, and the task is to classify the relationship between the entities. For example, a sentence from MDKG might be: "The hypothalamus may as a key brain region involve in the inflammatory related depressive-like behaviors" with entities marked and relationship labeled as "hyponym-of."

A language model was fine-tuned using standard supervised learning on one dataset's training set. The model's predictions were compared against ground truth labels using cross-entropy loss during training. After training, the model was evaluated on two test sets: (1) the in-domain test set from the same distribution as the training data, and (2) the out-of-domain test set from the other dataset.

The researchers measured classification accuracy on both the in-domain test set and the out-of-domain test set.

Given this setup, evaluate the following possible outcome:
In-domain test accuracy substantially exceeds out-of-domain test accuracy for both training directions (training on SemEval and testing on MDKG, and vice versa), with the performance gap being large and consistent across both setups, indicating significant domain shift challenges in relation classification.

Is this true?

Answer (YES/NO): YES